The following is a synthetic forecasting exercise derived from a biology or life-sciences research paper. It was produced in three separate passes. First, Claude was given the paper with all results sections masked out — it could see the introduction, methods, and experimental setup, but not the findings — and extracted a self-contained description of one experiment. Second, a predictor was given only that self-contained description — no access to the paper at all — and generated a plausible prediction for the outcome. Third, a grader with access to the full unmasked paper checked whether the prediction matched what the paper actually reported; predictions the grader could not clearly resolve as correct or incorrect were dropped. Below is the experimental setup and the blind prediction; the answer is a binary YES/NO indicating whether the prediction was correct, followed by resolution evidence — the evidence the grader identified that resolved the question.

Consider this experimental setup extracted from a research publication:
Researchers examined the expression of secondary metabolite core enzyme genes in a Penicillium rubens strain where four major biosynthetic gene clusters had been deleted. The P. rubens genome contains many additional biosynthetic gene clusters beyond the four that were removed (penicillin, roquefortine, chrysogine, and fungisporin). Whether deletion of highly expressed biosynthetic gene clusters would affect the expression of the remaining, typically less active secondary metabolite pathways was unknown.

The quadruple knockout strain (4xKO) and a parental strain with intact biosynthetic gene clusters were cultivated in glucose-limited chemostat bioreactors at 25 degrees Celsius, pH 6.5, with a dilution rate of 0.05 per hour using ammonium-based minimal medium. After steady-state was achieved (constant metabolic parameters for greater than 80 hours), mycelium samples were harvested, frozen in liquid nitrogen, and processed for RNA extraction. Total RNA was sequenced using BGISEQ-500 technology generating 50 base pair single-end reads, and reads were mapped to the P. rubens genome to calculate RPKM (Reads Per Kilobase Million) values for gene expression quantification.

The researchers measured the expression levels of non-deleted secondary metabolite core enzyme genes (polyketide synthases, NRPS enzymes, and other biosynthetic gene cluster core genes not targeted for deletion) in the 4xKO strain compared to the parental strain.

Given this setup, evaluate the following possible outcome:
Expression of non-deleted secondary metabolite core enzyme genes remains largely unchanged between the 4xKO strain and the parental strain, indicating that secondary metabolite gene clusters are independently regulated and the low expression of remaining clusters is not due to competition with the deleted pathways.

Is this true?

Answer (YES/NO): YES